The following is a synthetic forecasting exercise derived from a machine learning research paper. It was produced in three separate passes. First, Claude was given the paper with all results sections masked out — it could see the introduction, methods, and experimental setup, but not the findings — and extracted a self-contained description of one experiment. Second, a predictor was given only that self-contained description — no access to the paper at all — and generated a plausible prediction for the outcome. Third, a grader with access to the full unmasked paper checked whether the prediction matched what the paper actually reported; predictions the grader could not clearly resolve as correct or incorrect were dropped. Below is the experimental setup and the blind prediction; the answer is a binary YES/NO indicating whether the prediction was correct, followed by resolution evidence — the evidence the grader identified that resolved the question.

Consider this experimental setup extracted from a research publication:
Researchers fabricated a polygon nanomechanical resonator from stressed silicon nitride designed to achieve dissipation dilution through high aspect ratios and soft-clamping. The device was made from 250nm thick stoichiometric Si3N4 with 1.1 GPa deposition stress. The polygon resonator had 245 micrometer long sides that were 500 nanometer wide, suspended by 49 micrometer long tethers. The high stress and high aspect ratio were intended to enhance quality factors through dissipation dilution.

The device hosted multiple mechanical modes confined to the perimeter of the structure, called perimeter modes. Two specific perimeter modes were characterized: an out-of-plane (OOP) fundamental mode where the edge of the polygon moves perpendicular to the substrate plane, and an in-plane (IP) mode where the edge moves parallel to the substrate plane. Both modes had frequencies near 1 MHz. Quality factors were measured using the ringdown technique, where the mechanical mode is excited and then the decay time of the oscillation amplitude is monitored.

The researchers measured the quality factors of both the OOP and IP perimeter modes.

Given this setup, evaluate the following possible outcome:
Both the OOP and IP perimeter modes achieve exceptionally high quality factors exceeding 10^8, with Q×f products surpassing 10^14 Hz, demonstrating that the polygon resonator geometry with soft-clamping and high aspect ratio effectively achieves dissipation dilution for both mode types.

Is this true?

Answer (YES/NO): NO